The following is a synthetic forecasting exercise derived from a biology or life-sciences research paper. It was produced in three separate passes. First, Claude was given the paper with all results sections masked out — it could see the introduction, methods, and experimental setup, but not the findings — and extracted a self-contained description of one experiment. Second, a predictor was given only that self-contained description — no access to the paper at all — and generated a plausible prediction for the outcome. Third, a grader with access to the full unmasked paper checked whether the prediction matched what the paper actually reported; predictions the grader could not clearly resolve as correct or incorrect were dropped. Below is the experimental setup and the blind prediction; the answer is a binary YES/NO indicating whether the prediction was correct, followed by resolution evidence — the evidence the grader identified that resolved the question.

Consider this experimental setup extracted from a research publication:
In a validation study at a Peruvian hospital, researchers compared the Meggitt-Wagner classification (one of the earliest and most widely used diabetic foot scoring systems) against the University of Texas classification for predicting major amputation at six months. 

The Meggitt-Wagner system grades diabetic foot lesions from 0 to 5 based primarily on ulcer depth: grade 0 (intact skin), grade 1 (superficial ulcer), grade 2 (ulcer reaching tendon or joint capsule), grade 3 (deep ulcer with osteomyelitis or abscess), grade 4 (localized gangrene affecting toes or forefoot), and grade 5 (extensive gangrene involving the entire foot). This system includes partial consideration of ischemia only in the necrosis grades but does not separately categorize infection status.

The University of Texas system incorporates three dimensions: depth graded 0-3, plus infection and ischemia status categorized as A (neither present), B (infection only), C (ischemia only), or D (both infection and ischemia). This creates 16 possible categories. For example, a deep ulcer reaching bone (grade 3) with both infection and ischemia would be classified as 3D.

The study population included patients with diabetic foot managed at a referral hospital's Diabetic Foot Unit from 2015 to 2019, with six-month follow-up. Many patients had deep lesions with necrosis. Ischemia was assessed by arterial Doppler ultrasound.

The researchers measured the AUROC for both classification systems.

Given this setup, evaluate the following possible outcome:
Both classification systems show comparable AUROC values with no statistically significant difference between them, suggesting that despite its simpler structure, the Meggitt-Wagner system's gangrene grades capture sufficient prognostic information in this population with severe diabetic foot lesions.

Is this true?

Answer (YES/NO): YES